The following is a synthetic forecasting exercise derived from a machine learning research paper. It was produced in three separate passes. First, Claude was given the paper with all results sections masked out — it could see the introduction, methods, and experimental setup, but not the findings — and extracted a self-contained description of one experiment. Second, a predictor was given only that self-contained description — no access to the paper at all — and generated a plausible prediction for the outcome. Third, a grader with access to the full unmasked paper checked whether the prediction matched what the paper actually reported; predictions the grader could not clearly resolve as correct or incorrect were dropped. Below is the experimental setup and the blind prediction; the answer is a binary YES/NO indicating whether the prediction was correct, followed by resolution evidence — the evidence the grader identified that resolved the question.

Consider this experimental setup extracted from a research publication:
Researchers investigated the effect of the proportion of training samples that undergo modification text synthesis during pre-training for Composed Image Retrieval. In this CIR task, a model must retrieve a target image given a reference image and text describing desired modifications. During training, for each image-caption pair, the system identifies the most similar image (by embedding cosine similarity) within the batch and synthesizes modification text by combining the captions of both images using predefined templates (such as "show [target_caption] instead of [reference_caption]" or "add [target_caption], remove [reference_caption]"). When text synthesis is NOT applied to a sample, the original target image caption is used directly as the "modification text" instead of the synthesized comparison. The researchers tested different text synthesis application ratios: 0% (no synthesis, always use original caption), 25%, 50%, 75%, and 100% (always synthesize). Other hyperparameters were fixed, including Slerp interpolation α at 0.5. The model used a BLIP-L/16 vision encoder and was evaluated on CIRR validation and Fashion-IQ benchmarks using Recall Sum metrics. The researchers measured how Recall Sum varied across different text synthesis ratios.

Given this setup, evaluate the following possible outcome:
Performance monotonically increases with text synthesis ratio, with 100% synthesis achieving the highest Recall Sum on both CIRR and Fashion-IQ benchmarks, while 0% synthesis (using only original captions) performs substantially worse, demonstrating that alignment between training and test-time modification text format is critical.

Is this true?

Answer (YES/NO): NO